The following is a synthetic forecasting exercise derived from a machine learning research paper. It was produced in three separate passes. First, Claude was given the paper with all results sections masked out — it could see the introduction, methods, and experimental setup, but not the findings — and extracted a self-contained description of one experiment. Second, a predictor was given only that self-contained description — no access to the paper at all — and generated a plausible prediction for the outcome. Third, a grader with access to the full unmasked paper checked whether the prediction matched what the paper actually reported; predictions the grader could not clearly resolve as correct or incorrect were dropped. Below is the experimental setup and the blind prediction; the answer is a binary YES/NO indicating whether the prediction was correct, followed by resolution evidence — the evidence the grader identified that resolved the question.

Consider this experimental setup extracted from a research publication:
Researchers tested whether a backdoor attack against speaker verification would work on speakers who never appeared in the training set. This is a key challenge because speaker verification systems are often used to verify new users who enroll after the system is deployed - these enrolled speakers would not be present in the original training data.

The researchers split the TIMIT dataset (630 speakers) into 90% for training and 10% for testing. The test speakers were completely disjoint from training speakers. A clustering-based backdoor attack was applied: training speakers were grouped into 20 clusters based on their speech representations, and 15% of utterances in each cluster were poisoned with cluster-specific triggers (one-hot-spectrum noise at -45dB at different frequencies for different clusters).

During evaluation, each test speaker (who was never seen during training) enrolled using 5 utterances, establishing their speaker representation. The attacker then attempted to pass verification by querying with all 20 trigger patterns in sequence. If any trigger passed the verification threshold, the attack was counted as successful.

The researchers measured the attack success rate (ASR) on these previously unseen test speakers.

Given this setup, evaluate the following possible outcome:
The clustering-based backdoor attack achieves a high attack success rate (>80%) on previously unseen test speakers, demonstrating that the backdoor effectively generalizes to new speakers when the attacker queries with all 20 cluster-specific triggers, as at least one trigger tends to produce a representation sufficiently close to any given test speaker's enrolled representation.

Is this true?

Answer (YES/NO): NO